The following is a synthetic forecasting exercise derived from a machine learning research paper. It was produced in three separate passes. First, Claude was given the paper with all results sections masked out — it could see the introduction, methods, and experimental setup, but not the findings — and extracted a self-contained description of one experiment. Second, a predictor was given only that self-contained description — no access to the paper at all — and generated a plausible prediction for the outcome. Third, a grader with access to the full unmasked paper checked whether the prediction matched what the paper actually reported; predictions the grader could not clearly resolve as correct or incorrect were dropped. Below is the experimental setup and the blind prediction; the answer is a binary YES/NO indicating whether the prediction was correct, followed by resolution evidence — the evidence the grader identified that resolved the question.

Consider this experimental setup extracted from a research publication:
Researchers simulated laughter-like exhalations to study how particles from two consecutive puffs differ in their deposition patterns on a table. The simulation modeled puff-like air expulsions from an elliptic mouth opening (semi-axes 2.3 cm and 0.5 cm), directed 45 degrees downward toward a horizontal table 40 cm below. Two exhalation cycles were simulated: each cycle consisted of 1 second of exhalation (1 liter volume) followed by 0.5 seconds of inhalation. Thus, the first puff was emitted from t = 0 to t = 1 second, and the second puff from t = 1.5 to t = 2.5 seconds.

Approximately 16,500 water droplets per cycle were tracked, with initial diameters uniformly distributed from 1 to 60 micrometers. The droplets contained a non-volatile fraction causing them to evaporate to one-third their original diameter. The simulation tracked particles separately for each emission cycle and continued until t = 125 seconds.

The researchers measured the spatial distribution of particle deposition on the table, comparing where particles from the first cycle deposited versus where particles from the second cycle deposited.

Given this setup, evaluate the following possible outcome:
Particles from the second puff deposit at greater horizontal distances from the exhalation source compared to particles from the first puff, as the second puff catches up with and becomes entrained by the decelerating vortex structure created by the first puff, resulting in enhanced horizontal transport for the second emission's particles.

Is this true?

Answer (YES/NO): NO